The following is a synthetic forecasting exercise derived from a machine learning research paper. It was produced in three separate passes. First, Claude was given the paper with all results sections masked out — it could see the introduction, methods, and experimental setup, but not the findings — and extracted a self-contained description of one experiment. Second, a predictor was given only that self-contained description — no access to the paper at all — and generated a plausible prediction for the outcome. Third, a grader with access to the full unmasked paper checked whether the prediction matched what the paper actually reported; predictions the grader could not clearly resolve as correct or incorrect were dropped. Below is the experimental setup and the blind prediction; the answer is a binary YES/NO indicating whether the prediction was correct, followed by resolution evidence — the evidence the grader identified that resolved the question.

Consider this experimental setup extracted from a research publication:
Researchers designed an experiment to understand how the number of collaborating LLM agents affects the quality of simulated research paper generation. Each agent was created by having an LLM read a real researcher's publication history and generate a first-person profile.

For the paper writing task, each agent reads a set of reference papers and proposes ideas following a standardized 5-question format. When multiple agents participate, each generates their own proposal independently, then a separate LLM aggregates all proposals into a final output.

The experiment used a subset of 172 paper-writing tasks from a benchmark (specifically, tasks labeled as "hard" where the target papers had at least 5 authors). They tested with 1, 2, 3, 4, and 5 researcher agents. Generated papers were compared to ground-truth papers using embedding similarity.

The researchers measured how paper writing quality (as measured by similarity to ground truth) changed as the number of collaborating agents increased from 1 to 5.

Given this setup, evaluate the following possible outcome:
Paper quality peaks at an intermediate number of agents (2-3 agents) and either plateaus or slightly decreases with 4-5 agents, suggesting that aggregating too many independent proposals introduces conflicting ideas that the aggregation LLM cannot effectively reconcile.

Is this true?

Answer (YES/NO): NO